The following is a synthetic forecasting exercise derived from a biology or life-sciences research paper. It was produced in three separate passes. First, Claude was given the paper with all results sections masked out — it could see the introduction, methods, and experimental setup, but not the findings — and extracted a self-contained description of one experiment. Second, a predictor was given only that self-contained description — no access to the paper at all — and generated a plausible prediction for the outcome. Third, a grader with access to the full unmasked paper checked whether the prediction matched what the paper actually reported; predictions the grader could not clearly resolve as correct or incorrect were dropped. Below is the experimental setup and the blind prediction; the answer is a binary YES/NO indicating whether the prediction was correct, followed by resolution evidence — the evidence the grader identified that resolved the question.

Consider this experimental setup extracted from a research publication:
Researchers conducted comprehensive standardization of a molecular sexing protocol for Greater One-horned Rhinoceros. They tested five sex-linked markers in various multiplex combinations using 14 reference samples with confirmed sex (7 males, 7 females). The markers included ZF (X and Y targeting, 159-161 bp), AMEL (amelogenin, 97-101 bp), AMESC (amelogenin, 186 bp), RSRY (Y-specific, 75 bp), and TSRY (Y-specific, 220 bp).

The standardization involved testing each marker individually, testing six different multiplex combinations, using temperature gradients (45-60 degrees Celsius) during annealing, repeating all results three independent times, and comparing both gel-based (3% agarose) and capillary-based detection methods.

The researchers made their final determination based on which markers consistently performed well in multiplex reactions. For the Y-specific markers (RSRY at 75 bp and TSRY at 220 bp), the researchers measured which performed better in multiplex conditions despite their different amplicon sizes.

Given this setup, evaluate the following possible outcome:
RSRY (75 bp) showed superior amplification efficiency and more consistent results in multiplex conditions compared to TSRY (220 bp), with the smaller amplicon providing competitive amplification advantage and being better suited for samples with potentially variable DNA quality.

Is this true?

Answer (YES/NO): NO